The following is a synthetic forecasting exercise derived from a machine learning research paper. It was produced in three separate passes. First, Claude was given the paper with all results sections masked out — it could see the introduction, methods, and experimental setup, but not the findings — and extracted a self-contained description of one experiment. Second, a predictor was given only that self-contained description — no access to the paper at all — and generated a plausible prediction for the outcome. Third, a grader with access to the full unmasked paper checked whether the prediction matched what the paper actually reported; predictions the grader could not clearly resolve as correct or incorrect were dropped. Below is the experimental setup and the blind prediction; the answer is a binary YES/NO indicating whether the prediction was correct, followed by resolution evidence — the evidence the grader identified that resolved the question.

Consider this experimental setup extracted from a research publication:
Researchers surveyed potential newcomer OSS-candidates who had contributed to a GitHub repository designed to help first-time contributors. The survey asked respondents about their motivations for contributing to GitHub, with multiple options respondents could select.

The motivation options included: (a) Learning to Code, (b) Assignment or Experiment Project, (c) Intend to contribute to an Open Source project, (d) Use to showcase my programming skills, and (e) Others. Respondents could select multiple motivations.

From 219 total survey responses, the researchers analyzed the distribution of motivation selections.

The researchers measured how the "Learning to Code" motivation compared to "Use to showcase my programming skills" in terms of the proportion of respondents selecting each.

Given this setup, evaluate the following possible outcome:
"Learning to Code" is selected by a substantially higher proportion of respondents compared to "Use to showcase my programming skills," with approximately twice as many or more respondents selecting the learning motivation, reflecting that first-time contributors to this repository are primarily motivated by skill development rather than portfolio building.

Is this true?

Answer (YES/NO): NO